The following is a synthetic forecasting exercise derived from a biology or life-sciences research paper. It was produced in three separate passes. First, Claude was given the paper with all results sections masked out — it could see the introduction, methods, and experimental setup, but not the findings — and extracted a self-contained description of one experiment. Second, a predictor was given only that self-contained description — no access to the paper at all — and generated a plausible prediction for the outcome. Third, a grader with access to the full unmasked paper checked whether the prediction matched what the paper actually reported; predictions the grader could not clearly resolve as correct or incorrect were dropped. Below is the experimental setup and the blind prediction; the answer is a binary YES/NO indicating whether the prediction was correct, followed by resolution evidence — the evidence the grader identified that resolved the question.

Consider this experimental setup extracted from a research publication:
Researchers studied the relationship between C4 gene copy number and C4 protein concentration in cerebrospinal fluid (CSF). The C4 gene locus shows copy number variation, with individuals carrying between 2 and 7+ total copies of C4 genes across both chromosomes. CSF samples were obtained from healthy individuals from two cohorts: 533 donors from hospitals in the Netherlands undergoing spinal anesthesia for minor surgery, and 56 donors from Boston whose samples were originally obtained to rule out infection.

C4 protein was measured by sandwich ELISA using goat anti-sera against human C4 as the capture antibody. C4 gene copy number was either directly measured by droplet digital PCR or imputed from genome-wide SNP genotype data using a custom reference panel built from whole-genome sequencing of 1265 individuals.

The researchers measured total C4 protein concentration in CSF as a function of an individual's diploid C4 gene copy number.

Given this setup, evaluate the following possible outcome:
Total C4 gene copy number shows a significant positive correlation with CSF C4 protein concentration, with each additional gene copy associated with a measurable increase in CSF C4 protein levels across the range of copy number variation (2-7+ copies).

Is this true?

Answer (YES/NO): YES